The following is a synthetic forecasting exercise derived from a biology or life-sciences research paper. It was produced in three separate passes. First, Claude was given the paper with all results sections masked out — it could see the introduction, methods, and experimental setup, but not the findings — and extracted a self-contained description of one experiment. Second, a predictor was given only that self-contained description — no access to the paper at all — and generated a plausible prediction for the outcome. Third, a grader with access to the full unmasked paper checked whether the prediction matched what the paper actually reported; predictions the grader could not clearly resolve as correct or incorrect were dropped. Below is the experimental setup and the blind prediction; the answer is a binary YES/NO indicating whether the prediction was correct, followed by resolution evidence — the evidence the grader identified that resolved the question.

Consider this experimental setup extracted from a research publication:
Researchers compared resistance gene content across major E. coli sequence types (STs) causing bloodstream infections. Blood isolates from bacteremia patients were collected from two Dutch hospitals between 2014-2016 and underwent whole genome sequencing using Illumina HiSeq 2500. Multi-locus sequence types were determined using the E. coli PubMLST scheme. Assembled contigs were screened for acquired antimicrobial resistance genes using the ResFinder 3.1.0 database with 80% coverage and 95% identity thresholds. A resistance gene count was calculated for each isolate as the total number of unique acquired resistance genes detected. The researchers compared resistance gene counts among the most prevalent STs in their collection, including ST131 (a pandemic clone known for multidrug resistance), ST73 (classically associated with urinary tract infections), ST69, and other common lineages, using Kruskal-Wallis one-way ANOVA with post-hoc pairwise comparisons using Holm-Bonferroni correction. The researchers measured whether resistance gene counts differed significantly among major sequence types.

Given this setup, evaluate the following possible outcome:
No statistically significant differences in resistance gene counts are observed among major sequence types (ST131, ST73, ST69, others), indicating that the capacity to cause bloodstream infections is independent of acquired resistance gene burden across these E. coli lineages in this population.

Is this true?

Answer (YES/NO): YES